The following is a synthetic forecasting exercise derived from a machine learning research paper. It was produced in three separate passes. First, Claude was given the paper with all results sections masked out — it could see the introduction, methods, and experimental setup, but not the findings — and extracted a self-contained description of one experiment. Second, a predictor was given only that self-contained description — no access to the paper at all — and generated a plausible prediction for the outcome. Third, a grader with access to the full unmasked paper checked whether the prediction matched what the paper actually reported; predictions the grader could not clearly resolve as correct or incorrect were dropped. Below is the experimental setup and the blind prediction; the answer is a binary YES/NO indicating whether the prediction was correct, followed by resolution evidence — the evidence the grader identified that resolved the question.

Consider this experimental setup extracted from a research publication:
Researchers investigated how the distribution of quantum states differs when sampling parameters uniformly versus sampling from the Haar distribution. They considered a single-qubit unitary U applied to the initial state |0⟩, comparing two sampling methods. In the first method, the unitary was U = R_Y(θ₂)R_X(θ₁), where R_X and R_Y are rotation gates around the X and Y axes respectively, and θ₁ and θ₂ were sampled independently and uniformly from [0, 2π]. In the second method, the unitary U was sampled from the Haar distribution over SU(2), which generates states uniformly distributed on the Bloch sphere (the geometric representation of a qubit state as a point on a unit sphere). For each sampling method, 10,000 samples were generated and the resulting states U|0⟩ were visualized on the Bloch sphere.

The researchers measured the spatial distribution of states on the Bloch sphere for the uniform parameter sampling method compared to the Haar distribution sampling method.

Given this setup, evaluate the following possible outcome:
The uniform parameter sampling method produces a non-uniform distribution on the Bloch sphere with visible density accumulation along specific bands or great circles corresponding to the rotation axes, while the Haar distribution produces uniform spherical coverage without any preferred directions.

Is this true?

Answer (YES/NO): NO